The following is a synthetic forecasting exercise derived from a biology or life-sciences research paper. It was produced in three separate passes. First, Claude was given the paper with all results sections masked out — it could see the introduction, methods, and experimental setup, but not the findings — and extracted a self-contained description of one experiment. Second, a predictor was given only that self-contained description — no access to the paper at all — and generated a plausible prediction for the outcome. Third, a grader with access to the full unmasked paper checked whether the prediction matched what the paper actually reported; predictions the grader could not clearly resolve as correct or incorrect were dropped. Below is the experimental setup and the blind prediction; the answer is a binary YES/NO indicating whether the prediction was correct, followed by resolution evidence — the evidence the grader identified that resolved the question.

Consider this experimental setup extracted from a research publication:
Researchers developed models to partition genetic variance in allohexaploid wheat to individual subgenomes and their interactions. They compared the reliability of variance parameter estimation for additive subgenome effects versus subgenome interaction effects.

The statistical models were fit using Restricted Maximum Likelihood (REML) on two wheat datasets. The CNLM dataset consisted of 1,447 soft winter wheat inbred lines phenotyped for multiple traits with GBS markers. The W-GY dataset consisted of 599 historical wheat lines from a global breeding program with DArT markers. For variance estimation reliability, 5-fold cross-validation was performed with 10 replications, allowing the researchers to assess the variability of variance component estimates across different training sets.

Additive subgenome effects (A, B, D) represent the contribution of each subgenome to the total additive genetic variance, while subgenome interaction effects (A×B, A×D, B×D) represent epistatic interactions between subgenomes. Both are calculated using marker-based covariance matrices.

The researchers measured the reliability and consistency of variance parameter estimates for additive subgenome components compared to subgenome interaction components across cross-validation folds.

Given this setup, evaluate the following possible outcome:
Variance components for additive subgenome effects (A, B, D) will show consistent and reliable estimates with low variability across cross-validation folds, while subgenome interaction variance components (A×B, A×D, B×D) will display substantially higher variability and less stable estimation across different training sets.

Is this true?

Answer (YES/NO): YES